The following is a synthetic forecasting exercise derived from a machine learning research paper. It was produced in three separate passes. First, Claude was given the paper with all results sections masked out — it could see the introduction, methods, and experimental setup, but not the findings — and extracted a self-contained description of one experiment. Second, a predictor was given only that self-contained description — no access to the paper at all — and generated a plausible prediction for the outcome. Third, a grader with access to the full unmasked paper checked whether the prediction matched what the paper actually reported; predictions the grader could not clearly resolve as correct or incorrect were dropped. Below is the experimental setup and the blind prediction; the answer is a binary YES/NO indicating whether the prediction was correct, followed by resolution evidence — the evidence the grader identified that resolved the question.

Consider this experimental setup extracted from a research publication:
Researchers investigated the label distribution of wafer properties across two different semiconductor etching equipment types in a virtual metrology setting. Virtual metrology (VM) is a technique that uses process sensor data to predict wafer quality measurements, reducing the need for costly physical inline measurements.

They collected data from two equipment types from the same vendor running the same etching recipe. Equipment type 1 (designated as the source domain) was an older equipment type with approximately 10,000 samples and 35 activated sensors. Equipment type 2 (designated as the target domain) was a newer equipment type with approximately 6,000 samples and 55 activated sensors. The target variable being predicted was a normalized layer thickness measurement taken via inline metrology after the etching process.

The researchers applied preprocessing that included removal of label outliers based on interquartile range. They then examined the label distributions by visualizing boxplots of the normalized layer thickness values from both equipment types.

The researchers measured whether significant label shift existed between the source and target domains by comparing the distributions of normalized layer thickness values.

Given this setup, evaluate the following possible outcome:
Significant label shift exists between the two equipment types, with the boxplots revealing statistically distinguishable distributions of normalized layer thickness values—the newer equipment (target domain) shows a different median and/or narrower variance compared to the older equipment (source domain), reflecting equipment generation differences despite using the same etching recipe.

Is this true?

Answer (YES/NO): NO